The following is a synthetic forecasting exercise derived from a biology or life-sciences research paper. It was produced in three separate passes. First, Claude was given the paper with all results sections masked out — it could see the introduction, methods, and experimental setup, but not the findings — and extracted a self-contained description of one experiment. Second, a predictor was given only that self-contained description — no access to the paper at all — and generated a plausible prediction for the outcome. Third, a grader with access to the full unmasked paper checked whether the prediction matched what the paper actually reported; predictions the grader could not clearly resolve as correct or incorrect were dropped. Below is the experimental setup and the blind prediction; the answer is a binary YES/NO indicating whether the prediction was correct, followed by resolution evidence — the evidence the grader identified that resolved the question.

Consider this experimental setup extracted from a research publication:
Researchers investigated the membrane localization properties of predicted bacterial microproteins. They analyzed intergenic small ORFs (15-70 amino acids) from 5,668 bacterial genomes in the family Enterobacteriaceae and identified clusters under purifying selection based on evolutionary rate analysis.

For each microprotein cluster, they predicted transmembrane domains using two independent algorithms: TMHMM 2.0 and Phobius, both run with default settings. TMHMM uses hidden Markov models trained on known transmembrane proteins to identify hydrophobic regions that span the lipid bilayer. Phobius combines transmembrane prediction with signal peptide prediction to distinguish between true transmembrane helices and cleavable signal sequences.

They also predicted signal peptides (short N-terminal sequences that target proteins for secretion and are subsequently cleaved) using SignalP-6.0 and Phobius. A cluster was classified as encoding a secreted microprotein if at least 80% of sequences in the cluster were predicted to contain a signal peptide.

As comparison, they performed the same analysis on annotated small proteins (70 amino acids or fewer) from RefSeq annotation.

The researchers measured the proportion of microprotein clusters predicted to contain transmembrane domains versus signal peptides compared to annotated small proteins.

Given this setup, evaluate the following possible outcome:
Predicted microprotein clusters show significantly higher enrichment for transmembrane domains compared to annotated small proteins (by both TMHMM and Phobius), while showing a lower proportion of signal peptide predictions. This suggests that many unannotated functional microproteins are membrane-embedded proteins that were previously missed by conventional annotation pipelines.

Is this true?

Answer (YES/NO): NO